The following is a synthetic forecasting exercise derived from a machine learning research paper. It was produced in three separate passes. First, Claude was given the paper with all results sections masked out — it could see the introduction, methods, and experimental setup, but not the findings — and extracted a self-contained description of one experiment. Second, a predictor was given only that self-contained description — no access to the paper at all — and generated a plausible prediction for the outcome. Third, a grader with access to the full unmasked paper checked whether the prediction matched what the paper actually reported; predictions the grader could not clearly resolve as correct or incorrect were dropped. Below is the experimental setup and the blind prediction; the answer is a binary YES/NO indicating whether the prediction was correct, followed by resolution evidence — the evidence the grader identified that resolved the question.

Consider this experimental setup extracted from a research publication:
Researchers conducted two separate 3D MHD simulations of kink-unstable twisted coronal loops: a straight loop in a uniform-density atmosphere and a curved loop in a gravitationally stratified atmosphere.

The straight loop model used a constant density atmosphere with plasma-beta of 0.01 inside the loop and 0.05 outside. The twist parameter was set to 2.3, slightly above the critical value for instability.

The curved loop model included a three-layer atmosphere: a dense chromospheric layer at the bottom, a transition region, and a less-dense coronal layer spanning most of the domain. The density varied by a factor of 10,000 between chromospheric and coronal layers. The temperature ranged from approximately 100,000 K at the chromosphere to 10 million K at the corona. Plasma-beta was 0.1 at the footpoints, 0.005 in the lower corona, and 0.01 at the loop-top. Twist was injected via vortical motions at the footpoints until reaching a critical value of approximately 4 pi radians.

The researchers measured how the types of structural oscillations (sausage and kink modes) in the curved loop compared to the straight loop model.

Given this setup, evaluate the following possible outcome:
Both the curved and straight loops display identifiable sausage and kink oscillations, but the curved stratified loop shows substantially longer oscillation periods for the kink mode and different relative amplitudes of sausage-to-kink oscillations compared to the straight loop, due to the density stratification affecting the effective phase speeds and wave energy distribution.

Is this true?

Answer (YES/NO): NO